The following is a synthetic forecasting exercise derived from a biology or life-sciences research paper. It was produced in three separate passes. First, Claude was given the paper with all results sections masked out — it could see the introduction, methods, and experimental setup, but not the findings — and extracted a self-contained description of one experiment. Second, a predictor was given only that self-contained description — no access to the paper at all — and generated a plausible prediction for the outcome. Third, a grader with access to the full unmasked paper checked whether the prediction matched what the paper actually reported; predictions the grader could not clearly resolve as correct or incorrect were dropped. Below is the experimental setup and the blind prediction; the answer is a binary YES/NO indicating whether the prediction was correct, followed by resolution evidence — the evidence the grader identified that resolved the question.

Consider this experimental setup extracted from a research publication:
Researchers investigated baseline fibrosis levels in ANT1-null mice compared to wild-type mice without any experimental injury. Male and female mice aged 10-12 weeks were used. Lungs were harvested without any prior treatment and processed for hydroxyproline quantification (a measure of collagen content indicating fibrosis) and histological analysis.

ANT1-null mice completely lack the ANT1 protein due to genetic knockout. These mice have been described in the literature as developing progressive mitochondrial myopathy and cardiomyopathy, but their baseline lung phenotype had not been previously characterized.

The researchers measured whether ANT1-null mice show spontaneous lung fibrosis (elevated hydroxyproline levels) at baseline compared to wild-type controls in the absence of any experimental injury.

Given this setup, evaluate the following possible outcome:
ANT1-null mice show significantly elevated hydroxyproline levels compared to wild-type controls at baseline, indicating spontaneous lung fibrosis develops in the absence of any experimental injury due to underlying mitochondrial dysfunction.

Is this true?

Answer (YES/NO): NO